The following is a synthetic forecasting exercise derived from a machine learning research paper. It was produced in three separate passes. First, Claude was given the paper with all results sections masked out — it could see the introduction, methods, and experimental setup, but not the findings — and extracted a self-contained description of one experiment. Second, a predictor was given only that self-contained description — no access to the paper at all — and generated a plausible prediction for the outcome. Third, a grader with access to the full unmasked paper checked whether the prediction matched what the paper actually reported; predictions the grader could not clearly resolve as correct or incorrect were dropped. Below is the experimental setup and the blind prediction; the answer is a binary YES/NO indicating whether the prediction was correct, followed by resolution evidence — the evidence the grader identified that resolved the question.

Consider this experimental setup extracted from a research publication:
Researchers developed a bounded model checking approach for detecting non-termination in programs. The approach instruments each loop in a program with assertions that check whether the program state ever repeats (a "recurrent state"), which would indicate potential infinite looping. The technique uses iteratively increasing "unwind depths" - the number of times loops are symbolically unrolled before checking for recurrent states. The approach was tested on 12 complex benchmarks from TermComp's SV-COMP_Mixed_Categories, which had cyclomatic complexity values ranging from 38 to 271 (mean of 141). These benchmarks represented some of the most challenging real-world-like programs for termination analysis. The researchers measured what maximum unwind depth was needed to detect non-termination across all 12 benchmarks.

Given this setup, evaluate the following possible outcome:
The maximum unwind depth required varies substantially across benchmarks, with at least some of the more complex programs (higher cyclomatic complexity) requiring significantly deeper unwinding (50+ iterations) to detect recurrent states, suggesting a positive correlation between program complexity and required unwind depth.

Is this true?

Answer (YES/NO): NO